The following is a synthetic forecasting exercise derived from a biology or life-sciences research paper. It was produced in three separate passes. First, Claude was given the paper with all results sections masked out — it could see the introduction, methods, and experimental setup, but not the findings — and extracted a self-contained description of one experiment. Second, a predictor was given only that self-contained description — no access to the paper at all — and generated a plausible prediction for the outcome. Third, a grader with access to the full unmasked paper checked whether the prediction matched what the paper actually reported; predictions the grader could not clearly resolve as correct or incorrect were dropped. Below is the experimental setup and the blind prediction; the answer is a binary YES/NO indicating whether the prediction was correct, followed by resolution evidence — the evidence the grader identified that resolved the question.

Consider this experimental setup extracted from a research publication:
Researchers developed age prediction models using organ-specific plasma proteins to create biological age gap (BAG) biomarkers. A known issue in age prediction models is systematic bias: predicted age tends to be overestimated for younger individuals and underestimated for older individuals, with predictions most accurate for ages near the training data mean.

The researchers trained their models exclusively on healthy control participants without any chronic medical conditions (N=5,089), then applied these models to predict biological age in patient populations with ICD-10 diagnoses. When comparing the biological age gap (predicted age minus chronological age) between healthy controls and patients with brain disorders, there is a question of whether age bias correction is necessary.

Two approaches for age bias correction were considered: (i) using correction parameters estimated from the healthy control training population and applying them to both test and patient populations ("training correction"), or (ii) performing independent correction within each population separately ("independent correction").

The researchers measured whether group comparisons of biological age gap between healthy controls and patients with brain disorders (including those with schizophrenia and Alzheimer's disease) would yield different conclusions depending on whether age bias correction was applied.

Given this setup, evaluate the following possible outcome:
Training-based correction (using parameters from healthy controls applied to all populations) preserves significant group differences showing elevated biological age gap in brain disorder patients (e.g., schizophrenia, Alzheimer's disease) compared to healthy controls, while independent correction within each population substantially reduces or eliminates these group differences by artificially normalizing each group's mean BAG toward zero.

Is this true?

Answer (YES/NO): YES